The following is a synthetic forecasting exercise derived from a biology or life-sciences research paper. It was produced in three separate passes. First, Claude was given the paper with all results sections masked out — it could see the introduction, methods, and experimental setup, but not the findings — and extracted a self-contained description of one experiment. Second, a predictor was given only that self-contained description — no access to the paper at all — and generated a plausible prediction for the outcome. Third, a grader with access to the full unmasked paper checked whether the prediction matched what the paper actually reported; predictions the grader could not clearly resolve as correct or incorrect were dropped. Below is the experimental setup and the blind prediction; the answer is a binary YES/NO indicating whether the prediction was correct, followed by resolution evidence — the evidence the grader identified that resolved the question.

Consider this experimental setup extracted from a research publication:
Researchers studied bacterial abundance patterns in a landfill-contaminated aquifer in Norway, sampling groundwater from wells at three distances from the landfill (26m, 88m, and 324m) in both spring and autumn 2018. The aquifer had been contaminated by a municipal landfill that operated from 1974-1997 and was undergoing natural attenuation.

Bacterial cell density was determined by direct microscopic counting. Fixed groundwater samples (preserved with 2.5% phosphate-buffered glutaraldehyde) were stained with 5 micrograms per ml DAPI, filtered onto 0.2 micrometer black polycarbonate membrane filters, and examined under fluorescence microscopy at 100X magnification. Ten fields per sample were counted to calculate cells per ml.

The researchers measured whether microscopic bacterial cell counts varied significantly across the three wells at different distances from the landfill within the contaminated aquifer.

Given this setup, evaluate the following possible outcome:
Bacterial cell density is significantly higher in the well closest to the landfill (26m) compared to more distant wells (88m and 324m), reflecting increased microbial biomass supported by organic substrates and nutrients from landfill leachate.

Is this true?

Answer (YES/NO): NO